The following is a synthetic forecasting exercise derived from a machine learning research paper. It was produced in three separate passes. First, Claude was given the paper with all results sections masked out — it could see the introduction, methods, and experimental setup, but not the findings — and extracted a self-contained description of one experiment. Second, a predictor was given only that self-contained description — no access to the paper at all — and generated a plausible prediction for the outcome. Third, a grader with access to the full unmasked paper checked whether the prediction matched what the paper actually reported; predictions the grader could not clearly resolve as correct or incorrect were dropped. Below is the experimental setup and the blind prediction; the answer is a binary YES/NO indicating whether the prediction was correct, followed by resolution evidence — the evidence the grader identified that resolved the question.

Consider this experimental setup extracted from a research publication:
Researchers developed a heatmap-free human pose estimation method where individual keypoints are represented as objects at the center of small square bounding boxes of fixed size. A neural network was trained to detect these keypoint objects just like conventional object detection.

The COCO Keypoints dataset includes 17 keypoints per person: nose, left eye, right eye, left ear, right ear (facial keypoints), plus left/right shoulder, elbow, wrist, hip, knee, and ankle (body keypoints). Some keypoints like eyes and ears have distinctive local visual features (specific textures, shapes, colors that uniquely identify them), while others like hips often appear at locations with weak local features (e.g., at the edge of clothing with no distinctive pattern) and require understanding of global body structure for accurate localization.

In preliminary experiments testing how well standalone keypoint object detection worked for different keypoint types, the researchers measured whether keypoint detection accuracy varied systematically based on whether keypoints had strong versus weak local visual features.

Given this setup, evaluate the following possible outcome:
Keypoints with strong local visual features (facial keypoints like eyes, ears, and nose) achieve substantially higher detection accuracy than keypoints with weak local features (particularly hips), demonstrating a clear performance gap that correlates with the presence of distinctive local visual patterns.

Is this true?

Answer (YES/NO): YES